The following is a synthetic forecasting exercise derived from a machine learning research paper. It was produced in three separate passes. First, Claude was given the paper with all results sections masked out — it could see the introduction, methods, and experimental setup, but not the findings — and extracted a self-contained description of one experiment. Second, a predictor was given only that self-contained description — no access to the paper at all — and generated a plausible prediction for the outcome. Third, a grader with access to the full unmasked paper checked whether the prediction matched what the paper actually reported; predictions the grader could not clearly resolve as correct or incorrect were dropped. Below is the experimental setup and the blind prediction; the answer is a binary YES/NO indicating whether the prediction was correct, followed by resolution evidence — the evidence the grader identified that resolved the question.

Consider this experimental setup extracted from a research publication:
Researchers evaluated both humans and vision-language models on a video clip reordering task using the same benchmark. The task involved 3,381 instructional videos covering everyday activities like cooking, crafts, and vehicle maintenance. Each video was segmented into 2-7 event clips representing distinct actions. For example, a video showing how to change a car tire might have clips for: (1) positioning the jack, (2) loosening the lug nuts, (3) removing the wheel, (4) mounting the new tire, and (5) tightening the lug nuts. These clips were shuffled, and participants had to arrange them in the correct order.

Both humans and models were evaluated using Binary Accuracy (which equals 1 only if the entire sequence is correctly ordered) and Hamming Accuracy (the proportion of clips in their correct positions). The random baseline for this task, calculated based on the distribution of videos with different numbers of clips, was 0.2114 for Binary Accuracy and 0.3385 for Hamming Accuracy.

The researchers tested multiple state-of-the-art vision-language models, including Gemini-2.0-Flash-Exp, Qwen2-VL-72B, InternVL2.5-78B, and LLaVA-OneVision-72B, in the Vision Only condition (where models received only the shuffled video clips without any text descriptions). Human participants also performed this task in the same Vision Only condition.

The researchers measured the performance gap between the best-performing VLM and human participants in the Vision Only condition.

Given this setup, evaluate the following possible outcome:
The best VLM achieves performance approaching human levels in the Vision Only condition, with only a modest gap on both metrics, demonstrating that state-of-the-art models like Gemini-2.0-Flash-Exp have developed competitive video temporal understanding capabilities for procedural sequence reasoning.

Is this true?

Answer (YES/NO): NO